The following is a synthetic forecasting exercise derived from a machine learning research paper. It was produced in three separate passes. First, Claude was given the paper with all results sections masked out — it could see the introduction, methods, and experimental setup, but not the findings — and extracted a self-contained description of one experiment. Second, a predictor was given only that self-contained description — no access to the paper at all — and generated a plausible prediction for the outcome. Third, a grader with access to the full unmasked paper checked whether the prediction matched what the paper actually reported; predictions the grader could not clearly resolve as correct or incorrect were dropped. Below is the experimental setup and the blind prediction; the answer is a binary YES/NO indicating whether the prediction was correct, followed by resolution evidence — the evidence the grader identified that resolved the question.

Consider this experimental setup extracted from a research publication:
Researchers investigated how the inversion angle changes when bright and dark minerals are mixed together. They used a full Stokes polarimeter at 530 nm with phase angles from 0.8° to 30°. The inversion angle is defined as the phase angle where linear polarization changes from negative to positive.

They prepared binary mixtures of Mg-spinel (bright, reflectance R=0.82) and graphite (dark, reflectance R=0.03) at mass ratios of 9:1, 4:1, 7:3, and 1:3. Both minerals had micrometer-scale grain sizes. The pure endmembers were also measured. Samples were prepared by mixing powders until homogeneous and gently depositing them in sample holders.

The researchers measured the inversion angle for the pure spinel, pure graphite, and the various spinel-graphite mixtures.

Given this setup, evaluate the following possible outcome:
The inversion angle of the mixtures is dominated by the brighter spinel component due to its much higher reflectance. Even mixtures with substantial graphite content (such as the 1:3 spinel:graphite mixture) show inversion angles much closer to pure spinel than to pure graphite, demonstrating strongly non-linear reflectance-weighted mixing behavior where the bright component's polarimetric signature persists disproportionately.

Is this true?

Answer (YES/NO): NO